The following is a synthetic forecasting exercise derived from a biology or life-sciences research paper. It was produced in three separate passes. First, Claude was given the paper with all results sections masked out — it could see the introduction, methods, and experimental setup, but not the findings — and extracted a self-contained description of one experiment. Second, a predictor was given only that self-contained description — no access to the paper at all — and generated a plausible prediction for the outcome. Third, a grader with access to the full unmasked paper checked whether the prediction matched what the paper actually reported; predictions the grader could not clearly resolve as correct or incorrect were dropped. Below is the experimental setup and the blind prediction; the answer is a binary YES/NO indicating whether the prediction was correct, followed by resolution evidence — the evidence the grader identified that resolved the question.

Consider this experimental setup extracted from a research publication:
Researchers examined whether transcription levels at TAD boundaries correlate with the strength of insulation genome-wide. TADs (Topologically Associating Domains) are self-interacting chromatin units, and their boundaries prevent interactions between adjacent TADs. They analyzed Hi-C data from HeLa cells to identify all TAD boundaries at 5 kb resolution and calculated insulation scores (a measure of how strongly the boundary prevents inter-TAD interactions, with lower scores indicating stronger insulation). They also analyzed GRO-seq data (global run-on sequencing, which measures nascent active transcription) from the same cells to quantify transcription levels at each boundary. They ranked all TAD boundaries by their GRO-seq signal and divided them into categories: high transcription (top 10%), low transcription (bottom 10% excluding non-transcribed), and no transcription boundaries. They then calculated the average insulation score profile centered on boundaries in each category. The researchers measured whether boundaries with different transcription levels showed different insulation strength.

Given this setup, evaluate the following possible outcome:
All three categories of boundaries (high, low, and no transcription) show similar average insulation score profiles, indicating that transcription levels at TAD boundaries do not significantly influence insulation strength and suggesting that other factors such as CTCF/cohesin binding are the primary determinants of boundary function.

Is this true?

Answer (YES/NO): NO